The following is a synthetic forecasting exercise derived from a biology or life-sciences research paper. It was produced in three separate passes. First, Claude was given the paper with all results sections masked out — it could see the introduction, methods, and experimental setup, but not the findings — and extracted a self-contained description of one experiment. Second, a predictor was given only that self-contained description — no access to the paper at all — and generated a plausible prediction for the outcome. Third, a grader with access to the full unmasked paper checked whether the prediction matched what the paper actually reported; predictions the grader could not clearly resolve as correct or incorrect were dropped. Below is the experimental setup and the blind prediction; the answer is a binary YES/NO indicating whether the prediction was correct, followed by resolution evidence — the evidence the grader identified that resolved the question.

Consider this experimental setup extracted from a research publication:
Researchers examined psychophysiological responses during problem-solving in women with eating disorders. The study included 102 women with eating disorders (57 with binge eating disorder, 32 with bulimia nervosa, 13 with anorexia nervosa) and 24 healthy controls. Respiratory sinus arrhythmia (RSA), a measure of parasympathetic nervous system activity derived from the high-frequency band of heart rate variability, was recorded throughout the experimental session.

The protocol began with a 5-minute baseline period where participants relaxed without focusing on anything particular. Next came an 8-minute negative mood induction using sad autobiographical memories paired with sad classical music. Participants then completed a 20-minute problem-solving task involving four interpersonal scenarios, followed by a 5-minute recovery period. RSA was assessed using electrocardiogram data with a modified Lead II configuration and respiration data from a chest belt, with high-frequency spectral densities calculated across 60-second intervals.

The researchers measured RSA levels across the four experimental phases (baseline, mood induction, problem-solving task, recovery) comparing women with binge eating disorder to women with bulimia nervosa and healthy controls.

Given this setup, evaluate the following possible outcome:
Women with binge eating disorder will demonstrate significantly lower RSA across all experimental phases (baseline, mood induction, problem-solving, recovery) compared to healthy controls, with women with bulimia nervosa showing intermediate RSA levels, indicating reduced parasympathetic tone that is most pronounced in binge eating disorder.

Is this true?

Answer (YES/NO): NO